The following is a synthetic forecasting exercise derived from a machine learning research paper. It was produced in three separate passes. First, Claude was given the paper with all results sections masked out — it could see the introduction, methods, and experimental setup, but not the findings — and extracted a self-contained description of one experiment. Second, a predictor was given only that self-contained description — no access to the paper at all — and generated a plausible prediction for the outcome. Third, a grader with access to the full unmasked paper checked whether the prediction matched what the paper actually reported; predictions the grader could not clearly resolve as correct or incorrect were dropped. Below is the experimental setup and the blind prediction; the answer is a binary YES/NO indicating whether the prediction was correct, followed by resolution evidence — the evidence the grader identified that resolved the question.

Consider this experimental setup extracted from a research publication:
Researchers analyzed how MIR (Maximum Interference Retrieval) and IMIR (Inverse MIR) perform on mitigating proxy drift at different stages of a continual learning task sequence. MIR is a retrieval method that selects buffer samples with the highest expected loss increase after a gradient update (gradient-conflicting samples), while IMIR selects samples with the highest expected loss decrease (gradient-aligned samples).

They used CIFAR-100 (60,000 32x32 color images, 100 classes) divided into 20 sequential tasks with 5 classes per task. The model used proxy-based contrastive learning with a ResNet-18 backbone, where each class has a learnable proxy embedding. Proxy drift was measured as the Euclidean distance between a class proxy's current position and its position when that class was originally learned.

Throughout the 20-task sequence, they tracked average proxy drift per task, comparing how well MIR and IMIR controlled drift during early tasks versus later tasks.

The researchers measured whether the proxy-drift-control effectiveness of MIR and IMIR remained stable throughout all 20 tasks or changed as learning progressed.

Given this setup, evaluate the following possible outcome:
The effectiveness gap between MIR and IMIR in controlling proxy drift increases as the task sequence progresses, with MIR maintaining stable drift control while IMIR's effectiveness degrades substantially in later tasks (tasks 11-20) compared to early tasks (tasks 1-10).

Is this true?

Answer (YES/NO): NO